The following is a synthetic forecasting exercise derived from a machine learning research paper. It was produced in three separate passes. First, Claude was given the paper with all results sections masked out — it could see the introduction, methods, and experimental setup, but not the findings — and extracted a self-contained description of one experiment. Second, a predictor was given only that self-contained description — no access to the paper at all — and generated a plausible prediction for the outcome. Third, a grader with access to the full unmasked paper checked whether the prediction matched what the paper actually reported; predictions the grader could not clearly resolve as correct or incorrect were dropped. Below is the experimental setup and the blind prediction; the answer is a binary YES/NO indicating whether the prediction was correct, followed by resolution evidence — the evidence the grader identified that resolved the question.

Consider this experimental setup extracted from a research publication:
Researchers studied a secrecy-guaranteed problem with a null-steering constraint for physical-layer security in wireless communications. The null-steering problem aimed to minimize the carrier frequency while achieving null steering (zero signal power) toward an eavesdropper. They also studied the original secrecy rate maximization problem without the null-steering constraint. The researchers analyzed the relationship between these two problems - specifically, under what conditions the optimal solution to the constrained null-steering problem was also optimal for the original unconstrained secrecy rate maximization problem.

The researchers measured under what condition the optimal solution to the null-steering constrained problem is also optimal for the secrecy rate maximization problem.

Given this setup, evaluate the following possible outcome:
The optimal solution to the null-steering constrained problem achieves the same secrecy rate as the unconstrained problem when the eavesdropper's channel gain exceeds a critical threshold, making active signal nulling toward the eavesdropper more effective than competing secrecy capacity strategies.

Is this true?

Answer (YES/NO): NO